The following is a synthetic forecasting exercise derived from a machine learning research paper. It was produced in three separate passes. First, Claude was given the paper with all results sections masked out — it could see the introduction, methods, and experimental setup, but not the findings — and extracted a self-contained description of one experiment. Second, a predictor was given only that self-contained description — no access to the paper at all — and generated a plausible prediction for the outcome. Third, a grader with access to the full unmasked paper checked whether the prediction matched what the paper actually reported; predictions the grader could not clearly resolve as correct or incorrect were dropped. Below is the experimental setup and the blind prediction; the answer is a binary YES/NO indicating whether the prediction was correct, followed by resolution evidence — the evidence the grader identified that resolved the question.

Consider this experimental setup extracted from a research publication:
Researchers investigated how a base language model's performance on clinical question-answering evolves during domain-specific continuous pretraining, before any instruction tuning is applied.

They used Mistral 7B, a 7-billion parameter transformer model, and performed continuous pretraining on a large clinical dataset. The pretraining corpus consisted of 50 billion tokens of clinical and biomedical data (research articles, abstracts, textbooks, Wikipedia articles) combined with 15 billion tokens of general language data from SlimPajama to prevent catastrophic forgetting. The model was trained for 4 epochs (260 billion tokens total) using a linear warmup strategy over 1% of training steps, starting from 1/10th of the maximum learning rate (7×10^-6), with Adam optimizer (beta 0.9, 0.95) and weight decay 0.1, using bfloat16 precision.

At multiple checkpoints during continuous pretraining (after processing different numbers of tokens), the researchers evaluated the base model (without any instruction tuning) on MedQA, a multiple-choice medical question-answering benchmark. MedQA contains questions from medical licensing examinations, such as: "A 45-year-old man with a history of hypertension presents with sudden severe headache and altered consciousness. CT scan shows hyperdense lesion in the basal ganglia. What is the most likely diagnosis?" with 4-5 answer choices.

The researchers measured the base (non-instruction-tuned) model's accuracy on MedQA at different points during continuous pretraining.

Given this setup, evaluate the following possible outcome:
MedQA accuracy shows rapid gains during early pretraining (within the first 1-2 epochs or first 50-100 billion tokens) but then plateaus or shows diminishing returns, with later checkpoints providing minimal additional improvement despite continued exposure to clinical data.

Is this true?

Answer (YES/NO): NO